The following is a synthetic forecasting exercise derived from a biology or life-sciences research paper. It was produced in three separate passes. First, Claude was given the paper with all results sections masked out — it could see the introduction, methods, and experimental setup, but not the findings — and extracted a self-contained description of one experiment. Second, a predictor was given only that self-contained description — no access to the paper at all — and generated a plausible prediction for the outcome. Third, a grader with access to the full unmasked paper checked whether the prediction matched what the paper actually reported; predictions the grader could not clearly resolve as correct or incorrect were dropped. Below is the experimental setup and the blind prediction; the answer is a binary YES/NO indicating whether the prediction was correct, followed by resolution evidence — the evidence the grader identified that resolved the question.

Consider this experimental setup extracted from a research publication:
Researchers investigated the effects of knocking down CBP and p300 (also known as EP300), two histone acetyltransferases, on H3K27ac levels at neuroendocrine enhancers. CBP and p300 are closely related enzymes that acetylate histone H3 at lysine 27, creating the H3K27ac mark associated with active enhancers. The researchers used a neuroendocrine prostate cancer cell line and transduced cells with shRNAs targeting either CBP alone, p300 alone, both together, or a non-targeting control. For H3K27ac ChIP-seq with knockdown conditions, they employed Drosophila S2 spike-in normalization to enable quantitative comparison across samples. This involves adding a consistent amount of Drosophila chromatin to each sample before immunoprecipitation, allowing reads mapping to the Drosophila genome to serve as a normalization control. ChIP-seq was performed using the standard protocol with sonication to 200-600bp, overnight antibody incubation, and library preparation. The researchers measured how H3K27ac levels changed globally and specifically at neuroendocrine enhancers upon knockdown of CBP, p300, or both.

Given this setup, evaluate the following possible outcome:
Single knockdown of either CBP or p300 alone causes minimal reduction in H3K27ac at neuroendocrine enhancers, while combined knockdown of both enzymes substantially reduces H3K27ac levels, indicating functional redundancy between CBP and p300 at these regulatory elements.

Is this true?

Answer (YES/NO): NO